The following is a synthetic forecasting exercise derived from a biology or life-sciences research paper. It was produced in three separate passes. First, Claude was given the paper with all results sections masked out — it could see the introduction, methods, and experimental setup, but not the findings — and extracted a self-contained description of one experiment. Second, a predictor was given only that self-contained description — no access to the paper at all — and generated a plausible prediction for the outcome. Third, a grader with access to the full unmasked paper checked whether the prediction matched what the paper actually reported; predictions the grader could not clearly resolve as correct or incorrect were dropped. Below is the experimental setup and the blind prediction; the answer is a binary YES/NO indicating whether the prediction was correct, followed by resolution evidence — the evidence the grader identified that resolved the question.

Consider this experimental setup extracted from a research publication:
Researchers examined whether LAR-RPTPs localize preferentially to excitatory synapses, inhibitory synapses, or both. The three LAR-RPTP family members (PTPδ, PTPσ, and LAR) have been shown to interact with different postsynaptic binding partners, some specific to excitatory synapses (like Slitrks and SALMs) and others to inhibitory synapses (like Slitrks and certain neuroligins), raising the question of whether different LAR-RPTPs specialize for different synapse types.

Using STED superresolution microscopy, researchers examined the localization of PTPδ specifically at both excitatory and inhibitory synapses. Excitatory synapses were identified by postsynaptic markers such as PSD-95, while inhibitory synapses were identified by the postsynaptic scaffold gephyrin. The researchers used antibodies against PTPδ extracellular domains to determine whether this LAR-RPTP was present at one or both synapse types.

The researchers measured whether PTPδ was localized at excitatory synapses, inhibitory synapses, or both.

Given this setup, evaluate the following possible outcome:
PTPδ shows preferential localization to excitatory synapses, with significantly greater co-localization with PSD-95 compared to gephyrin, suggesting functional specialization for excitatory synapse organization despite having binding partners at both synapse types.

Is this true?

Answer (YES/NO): NO